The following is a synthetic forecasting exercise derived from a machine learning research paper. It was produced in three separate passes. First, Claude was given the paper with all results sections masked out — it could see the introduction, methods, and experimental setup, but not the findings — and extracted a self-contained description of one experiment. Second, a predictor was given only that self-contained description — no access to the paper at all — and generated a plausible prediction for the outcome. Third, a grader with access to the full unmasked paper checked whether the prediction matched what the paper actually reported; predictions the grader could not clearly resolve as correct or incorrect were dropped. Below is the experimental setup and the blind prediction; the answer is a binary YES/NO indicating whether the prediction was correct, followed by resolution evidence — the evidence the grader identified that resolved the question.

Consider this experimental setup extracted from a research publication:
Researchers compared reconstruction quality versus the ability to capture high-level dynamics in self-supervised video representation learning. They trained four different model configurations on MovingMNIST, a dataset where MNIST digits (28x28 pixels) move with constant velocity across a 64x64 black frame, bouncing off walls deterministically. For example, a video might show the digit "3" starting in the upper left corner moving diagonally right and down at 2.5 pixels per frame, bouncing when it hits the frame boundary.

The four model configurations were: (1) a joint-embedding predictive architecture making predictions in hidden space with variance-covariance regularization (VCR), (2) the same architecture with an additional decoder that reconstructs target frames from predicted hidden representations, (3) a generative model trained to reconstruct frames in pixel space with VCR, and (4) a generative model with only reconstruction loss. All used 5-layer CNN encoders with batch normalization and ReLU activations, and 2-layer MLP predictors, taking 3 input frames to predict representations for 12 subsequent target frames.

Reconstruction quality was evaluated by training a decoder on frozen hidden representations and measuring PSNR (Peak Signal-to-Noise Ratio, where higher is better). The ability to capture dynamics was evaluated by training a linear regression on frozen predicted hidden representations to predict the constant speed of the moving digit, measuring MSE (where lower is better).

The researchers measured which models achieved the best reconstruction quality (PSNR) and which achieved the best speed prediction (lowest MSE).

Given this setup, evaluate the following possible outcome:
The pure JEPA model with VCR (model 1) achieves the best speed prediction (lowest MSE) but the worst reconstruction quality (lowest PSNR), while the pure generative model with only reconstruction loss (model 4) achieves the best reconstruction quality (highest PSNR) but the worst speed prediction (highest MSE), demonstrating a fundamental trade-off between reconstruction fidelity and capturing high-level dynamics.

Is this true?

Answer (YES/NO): NO